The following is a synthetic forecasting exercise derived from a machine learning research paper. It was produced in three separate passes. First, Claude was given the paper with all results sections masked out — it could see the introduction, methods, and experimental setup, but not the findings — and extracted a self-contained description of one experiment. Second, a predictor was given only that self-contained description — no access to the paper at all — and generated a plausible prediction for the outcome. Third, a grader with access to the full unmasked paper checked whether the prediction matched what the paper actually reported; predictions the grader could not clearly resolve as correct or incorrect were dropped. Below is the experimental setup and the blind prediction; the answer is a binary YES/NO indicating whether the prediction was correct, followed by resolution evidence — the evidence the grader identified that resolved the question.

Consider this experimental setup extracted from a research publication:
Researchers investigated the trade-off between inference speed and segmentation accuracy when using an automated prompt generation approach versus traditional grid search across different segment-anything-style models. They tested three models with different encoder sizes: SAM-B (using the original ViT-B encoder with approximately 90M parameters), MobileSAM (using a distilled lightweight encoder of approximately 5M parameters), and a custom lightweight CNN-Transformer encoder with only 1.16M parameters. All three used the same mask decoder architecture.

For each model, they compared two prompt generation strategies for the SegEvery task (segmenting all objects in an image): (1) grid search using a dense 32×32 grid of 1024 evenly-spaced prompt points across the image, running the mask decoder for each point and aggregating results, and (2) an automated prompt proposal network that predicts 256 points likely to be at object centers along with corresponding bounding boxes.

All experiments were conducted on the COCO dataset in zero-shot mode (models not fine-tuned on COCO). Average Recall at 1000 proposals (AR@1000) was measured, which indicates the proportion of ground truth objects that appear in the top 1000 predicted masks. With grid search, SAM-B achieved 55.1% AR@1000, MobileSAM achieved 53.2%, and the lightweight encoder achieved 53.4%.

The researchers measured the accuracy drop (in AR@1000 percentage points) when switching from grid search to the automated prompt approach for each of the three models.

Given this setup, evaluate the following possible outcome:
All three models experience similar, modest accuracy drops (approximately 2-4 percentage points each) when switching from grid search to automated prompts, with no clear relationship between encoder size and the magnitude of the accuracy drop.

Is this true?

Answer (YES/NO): NO